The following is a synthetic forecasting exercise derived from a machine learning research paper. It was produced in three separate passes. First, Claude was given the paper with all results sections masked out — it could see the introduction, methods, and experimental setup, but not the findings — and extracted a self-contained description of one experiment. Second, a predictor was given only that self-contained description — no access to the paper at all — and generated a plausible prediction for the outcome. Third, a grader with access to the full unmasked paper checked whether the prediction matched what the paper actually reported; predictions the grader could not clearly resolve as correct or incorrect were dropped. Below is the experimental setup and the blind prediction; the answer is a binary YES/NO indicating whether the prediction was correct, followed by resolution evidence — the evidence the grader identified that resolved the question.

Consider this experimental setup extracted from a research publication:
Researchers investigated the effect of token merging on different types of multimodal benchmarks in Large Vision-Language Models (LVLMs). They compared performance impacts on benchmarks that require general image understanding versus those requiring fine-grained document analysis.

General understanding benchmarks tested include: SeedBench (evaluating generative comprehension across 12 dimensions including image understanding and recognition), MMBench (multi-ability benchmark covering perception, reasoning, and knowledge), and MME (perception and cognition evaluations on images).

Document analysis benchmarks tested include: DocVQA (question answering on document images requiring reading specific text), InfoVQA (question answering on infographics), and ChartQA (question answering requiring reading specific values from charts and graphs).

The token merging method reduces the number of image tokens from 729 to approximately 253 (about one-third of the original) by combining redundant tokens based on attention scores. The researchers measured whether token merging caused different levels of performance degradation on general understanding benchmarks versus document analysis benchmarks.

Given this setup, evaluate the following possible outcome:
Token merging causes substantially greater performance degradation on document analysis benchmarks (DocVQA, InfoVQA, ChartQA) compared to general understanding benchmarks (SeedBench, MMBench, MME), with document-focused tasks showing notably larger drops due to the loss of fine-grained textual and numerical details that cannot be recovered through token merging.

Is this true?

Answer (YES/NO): YES